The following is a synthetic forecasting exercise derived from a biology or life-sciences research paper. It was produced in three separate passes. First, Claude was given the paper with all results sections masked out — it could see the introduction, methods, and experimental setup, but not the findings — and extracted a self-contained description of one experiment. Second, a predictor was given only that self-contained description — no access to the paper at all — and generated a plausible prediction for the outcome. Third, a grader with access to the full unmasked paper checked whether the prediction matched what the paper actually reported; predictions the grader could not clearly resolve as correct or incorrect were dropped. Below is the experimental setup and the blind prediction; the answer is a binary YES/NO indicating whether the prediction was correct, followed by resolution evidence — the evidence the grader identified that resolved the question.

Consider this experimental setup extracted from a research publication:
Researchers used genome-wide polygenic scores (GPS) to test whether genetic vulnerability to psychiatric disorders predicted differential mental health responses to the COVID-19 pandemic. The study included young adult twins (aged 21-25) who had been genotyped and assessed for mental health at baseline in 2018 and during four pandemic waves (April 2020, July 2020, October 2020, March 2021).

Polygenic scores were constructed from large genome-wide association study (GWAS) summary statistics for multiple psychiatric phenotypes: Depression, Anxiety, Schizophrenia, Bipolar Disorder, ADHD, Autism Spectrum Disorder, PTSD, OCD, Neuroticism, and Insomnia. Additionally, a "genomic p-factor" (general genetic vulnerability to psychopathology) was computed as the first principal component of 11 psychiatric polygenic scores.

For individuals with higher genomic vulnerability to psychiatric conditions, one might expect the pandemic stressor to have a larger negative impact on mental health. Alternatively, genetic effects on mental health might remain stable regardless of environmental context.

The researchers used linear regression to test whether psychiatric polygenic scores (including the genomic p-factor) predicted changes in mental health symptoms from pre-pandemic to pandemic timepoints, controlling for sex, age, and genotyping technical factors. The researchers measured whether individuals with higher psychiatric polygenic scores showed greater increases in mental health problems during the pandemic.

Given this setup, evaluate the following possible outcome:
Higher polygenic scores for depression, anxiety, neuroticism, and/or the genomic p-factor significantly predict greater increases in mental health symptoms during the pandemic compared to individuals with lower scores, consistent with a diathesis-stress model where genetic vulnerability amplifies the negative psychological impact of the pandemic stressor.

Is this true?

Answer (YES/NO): NO